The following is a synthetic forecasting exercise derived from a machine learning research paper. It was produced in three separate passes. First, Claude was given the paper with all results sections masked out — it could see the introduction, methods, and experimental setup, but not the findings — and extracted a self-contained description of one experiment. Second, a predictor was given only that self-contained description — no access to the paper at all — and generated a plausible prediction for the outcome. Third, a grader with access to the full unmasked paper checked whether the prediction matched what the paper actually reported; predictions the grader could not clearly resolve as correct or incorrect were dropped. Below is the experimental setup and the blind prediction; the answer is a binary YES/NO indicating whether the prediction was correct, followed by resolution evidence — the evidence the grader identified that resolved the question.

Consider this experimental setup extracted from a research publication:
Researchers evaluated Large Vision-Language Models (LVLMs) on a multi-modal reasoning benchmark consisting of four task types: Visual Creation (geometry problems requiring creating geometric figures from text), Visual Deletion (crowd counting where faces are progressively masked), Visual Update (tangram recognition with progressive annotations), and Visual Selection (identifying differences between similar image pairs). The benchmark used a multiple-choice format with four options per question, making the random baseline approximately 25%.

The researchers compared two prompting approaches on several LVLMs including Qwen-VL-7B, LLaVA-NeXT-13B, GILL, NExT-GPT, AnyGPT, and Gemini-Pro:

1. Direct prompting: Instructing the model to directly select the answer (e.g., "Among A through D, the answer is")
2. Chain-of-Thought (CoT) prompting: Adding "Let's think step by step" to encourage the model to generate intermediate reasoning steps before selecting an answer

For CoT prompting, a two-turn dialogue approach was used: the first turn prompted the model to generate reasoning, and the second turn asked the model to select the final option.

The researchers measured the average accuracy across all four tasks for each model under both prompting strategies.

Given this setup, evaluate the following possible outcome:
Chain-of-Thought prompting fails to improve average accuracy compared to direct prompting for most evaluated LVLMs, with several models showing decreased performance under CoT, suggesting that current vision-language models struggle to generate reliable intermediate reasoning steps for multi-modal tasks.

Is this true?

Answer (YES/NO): YES